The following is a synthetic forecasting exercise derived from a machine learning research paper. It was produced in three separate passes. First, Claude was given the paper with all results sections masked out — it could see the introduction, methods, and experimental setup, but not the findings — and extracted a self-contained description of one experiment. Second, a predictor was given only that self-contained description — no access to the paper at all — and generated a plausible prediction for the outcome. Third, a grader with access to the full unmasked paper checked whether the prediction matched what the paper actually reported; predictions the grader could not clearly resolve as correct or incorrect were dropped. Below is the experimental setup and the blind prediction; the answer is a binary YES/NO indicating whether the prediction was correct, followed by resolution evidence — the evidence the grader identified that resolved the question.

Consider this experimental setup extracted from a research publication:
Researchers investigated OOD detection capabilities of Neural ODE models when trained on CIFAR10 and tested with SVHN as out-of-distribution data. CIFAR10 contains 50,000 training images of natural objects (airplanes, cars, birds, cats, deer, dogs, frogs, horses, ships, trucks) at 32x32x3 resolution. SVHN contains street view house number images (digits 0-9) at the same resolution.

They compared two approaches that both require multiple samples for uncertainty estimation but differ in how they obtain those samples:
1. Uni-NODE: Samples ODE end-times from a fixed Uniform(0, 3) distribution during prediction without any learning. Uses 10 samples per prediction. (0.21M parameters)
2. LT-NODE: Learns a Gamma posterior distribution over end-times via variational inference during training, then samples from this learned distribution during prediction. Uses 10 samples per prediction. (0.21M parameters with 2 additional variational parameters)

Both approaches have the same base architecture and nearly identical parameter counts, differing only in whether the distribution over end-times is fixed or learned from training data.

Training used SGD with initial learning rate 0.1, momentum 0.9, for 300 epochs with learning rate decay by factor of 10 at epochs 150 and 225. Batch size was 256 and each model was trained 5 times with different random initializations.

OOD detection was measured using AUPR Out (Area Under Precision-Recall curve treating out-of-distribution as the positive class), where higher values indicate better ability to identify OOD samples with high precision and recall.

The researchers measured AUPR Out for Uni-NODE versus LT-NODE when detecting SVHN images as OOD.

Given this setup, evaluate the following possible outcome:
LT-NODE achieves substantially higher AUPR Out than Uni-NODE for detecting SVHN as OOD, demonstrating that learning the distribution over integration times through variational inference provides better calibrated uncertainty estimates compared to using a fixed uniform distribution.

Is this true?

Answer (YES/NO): NO